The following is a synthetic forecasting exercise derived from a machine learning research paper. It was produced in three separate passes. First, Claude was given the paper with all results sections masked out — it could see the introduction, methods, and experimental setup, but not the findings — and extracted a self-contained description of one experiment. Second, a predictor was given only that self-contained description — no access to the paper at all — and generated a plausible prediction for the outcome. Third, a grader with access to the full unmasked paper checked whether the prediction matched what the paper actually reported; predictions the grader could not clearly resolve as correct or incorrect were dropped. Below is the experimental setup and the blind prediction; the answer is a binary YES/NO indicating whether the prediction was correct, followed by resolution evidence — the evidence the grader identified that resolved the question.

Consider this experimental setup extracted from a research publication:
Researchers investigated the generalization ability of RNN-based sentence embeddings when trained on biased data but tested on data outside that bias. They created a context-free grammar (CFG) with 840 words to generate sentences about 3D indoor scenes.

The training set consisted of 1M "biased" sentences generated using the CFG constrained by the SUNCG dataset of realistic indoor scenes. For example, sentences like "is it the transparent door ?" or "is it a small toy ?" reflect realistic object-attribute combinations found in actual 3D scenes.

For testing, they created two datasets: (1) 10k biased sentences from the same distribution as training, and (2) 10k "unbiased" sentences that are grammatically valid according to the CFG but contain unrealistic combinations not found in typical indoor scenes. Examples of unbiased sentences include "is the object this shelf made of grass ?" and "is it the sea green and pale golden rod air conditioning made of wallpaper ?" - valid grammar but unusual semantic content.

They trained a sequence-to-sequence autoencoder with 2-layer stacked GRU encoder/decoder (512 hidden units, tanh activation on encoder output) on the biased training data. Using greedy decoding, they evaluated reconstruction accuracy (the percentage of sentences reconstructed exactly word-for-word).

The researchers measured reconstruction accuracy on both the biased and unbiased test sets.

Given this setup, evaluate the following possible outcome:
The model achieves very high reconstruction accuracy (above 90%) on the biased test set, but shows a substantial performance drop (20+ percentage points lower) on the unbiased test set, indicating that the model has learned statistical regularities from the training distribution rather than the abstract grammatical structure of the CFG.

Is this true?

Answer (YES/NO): NO